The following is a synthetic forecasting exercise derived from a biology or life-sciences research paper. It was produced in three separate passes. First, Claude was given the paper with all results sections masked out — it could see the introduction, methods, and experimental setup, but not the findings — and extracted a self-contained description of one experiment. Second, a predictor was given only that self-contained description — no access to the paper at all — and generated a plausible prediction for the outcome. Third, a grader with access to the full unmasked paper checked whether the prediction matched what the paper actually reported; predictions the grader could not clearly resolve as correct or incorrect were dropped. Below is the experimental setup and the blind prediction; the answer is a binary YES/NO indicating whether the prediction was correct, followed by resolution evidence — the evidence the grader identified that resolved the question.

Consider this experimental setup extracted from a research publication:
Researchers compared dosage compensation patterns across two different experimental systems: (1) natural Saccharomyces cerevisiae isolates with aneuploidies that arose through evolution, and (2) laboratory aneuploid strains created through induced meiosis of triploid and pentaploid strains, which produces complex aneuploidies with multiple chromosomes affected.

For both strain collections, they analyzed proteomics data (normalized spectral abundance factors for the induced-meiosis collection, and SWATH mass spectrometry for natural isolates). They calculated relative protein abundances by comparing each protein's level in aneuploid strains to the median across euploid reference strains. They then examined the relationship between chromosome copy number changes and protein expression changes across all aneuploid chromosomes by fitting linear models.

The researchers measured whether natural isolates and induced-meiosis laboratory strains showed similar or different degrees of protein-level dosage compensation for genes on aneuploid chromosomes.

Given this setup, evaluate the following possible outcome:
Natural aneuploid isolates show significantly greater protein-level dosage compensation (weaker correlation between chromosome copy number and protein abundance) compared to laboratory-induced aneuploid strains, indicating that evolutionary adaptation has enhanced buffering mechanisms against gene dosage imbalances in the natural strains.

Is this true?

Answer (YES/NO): YES